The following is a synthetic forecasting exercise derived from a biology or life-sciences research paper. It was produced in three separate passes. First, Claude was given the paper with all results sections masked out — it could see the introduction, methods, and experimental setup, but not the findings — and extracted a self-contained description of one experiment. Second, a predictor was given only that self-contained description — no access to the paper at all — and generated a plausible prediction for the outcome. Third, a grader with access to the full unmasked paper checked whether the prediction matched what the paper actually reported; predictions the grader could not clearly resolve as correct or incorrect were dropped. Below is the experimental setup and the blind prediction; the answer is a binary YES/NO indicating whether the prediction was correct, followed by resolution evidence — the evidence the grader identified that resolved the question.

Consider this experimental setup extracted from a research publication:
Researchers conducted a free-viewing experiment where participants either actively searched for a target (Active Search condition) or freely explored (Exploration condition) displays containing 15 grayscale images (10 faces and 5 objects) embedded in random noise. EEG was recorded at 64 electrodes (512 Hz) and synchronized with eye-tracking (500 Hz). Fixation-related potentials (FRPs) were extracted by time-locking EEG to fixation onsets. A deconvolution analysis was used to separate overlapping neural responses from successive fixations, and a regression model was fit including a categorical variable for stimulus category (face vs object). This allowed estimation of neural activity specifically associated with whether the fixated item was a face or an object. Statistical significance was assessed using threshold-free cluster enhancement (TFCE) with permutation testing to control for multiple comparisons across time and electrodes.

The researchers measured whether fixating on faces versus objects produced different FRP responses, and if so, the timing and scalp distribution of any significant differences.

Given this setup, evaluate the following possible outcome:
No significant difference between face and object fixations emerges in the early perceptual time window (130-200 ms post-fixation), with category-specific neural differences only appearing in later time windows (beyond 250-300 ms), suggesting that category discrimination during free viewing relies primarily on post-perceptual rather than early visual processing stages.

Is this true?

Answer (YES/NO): NO